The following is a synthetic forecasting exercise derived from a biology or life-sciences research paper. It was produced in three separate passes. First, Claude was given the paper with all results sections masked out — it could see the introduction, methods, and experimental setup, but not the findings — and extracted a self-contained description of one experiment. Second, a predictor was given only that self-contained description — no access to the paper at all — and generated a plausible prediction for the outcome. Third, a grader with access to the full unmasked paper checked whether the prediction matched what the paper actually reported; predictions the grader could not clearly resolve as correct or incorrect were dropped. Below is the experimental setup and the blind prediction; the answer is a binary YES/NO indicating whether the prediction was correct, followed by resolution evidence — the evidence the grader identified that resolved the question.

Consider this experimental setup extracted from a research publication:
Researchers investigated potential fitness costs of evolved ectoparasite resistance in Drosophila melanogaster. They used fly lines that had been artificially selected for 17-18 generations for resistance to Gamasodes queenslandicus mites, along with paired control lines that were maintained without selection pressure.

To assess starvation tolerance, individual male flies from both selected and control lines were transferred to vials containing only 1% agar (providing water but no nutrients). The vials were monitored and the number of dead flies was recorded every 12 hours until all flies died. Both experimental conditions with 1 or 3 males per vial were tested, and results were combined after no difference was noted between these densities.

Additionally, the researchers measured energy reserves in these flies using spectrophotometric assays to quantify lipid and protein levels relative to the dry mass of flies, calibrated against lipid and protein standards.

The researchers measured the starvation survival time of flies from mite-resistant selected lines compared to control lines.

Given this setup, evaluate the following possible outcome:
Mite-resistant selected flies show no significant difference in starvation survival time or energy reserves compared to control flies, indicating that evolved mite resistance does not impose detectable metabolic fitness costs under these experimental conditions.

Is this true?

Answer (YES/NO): NO